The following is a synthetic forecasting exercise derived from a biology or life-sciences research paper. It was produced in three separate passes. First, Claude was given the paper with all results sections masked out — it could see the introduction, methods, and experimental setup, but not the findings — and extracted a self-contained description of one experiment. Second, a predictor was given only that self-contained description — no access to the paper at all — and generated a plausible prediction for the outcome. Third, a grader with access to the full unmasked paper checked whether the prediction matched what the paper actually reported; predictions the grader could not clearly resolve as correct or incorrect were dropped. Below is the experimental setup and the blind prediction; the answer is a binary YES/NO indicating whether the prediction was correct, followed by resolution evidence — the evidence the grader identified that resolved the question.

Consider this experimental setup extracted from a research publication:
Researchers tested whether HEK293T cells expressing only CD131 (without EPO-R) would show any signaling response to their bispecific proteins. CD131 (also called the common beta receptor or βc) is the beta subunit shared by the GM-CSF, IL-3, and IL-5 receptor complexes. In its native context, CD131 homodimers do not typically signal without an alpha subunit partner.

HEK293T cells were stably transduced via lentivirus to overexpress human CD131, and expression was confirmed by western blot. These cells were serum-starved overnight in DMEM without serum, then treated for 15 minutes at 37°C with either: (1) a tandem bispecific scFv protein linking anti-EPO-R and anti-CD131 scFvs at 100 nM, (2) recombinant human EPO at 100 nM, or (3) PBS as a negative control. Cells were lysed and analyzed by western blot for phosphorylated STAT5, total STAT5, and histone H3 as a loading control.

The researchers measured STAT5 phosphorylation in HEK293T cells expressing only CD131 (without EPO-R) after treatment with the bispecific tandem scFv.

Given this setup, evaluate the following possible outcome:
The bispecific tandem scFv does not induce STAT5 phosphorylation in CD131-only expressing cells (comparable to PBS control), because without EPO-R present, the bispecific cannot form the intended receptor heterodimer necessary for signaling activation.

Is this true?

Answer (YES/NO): NO